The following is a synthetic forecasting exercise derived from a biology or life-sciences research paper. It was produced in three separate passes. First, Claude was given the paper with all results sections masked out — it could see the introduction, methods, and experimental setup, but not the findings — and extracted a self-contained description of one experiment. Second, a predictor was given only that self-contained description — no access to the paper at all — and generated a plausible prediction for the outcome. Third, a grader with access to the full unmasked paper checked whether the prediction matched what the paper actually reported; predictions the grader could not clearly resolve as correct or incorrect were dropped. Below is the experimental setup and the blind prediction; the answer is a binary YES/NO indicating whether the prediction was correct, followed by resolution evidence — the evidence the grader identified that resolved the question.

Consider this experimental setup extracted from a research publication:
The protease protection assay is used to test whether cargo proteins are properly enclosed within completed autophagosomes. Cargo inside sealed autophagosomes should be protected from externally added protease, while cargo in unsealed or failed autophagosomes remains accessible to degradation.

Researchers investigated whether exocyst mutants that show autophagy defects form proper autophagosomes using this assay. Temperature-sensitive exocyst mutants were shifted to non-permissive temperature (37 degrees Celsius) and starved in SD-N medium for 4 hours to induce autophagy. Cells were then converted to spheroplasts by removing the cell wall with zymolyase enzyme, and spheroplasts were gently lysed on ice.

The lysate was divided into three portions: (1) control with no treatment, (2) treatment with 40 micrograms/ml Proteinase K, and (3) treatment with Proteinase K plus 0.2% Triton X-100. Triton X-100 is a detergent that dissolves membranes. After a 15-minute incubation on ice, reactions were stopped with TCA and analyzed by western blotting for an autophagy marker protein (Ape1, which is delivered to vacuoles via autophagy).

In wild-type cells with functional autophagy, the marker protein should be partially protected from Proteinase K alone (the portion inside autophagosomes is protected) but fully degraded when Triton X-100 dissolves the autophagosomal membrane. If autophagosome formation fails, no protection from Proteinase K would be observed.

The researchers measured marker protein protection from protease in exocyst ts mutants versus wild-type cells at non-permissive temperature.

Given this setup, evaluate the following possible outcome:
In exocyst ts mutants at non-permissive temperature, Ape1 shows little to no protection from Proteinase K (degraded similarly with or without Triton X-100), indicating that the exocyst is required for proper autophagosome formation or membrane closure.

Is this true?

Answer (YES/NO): YES